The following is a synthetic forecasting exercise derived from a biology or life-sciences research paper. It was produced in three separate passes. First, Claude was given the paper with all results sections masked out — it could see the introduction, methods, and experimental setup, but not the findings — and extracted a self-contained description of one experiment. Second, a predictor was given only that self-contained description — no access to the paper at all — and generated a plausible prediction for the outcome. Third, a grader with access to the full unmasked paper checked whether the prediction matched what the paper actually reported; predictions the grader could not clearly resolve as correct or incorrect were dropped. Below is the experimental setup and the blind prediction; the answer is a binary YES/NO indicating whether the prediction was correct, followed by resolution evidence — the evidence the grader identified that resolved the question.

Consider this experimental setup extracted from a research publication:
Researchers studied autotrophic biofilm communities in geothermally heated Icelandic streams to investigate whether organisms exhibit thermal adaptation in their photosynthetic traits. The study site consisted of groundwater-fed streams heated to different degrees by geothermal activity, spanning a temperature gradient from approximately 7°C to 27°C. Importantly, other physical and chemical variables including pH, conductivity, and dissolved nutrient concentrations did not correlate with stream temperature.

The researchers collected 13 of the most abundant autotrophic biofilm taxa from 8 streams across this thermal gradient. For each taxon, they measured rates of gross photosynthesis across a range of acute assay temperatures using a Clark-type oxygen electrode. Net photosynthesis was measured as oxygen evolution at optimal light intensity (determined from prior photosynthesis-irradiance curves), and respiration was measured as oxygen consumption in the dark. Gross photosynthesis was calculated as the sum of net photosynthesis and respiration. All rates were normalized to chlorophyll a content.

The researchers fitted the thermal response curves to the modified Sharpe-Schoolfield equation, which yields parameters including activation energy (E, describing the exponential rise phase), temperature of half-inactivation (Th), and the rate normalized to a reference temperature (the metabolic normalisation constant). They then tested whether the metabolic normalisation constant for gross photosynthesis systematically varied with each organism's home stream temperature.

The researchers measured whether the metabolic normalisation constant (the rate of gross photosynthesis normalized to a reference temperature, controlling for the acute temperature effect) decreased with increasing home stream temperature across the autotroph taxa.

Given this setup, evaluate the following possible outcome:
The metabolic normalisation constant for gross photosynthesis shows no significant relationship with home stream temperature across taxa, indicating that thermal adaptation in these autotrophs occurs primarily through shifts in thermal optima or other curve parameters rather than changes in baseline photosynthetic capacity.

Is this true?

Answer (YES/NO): NO